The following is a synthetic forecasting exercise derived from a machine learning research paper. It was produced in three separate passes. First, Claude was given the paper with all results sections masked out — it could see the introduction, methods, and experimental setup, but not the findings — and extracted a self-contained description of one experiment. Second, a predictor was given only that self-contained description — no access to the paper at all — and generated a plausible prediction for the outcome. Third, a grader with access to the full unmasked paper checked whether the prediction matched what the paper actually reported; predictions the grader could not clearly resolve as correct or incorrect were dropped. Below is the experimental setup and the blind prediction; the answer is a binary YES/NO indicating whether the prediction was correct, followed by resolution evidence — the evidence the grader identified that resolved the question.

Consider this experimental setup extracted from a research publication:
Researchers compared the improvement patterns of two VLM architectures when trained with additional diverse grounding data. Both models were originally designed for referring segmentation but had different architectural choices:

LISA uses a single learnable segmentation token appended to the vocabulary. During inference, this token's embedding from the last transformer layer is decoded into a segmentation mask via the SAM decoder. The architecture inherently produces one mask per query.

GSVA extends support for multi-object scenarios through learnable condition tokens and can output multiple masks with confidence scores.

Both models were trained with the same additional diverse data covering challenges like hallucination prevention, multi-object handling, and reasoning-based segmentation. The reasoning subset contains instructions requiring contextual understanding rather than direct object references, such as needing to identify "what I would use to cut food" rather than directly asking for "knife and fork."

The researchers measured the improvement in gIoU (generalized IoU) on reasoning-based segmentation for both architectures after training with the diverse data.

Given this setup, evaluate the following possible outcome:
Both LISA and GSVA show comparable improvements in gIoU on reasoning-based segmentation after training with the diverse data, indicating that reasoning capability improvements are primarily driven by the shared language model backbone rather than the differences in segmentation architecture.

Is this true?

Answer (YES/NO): NO